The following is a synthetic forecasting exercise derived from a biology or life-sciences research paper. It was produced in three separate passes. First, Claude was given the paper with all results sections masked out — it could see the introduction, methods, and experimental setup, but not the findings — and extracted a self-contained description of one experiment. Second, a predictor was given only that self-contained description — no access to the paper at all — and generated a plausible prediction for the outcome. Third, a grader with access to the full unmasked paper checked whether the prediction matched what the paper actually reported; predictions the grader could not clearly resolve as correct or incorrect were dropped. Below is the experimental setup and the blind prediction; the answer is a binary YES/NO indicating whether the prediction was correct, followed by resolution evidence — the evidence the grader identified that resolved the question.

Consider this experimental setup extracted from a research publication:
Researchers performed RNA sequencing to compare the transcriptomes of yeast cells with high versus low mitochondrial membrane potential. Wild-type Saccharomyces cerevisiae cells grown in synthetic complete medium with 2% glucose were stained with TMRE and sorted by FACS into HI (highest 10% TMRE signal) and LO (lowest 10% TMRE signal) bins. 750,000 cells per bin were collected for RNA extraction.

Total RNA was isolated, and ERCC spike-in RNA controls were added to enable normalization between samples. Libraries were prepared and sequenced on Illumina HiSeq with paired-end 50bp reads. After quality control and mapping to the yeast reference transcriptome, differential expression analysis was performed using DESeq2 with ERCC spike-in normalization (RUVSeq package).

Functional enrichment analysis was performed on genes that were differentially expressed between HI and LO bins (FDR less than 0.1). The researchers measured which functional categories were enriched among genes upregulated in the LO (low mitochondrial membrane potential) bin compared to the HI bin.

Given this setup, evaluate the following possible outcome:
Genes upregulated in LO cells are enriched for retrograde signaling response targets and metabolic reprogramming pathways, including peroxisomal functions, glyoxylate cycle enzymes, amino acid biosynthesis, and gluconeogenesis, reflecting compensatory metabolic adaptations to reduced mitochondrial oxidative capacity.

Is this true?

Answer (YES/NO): NO